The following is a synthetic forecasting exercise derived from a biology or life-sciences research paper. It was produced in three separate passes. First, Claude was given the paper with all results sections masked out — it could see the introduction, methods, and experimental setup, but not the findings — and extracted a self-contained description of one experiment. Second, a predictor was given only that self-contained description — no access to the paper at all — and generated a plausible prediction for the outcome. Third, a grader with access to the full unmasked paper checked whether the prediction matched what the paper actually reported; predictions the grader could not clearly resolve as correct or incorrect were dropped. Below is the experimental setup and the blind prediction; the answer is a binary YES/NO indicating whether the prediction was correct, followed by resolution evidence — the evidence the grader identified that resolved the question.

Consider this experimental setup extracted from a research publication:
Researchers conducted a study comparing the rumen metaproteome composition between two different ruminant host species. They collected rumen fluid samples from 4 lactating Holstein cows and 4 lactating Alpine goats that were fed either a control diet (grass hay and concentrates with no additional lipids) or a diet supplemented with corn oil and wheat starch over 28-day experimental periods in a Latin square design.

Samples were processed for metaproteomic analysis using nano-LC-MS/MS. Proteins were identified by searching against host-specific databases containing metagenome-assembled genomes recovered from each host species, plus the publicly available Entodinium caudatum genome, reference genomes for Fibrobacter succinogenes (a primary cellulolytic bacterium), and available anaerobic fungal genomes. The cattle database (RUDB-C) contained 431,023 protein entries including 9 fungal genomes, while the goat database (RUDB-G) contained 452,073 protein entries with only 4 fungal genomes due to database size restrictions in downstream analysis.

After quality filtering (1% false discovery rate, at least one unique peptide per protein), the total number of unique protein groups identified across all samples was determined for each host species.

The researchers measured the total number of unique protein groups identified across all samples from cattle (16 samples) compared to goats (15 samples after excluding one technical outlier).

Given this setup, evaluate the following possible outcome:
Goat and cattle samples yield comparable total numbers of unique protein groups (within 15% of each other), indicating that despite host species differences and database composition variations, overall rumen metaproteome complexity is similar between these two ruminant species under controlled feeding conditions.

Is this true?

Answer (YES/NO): NO